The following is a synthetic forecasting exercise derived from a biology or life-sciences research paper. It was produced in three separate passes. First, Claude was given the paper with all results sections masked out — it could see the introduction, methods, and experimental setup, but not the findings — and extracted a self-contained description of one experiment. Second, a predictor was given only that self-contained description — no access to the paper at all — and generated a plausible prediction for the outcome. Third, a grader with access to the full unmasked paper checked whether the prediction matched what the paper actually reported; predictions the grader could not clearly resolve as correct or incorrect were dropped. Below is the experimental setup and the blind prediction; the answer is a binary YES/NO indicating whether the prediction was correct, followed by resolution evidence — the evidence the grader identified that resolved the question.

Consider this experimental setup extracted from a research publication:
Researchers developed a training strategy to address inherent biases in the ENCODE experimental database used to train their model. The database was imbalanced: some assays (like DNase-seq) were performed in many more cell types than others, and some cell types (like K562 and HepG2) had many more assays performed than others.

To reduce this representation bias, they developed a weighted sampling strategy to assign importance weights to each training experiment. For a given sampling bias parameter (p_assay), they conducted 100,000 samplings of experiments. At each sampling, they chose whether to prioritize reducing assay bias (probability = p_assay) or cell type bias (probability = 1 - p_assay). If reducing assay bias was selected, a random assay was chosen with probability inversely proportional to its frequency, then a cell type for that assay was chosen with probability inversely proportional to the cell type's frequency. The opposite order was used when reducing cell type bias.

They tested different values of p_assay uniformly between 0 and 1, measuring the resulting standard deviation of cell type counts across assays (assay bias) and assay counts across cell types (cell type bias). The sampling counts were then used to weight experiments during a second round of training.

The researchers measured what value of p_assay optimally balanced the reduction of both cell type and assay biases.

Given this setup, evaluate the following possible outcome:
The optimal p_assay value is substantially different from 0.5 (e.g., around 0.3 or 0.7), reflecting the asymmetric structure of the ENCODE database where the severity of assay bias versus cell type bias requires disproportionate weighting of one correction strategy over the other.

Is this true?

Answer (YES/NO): NO